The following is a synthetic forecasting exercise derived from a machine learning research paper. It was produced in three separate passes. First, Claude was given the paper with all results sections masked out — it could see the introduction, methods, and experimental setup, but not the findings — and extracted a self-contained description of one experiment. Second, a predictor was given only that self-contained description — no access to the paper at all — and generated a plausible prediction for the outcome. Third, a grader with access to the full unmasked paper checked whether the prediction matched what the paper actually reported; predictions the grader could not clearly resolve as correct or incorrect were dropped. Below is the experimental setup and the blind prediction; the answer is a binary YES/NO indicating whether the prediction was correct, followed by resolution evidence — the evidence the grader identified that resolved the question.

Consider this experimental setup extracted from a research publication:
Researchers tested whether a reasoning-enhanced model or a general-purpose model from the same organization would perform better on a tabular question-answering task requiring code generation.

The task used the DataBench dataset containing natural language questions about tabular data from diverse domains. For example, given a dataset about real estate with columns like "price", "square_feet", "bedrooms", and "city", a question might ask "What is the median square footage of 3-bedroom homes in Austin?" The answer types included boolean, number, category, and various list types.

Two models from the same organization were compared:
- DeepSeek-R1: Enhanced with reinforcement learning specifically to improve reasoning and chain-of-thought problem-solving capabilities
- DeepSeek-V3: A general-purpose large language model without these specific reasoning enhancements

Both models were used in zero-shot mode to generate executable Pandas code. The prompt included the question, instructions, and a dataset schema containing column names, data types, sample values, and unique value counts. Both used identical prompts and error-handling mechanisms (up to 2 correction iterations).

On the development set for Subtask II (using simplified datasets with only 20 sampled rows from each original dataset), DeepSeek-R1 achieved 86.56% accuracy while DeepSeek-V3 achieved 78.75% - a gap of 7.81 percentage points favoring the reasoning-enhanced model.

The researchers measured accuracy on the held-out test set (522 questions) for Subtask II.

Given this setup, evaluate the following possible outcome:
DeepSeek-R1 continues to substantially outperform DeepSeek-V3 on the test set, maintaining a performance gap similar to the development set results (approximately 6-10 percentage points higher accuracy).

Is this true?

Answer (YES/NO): NO